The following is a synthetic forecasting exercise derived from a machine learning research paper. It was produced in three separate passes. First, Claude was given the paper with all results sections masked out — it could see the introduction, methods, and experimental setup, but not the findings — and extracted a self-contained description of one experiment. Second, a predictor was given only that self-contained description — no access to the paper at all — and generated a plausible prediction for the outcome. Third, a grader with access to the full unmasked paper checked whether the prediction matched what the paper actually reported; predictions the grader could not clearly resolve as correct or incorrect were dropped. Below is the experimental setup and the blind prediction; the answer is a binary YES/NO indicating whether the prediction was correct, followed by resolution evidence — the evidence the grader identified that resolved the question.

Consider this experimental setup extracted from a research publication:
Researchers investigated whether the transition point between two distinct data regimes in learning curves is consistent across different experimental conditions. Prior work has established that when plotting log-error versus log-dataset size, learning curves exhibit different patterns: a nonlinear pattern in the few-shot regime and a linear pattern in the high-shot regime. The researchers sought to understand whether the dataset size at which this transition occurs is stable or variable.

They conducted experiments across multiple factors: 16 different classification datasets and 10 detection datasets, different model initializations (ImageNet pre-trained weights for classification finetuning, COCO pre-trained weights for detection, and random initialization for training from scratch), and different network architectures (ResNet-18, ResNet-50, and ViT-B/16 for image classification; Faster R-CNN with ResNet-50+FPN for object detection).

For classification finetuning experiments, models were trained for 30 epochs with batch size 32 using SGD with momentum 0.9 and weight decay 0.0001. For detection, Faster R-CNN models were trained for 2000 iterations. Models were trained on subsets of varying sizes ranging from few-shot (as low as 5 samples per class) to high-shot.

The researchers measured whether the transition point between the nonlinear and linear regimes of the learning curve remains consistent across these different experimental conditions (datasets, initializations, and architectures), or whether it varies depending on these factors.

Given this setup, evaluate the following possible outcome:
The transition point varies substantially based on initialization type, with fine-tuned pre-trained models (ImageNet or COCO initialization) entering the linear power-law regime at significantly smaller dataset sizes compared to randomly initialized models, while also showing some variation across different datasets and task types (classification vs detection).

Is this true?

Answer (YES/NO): NO